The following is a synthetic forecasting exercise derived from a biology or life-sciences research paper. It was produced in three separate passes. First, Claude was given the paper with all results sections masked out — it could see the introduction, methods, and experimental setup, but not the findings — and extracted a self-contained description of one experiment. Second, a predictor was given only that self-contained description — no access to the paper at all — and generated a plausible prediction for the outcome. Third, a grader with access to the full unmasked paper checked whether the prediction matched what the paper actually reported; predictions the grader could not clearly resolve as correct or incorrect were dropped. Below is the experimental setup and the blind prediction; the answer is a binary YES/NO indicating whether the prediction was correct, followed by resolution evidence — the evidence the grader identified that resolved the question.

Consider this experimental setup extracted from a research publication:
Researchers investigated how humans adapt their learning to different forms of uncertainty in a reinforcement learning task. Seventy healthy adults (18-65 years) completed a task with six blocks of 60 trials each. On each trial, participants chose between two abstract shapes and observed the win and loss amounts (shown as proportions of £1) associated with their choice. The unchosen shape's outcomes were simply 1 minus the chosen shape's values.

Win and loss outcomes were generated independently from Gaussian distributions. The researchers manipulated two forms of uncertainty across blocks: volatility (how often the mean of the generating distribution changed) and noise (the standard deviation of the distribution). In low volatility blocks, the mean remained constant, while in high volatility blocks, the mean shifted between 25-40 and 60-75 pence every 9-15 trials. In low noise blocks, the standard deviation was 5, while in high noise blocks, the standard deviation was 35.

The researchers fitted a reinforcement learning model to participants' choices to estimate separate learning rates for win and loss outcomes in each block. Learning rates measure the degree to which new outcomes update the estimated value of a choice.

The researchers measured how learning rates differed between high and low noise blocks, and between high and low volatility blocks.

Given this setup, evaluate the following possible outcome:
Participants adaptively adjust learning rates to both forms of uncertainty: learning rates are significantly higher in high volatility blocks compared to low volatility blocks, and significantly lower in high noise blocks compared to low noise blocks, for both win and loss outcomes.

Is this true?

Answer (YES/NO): NO